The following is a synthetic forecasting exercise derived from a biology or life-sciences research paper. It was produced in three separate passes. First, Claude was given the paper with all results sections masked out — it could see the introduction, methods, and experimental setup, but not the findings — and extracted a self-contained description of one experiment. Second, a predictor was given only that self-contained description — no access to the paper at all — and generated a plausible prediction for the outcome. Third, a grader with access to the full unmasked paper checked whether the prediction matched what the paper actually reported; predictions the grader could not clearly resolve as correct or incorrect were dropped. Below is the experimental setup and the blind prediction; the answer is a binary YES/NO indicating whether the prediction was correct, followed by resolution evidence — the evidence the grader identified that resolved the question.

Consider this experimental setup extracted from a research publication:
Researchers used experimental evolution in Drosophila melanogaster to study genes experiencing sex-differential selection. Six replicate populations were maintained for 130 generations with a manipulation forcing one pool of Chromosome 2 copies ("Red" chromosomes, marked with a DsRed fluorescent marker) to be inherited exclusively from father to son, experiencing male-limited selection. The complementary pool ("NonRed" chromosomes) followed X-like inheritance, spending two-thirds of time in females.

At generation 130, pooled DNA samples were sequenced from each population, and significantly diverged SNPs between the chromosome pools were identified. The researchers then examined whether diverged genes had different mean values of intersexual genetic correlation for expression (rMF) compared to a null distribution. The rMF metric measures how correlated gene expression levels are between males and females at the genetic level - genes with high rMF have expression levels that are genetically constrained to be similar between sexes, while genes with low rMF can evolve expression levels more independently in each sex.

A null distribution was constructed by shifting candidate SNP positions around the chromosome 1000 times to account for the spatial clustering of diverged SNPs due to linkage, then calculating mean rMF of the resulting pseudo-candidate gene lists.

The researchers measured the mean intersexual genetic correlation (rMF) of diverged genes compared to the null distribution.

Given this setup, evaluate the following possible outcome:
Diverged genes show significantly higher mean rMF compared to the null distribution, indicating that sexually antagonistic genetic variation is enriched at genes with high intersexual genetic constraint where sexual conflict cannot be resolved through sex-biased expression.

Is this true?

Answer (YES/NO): YES